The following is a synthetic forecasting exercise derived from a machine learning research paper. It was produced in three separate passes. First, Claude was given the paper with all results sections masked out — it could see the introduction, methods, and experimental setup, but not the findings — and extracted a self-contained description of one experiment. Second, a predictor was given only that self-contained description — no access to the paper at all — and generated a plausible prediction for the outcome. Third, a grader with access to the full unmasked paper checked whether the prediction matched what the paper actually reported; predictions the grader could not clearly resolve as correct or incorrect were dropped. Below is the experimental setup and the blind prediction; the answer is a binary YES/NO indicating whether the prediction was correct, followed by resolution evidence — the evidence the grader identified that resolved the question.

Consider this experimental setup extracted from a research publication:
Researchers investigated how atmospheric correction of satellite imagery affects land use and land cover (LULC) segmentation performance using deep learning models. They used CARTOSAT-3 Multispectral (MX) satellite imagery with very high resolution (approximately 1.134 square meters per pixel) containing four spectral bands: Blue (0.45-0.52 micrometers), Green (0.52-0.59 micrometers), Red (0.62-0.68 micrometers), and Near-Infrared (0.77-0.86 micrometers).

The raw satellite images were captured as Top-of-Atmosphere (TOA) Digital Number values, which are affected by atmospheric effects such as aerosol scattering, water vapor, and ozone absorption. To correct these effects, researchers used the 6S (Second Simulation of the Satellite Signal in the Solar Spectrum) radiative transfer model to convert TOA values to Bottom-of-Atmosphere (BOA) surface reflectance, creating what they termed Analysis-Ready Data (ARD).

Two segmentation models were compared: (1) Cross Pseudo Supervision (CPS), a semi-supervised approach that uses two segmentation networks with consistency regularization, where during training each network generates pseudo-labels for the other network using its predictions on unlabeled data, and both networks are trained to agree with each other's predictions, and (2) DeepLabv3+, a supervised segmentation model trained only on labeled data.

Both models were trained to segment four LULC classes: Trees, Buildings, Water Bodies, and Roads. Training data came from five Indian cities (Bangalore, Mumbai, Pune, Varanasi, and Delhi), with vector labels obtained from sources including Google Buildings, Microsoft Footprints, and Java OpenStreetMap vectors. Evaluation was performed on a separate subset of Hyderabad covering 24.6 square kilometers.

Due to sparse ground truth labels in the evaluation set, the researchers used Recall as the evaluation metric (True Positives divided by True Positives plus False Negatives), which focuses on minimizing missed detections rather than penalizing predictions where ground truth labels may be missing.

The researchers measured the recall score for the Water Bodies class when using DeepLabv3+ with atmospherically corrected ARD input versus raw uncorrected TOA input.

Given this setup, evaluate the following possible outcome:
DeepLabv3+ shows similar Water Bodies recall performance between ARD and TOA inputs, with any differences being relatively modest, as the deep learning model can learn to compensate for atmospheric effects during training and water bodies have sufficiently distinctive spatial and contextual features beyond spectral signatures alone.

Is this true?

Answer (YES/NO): NO